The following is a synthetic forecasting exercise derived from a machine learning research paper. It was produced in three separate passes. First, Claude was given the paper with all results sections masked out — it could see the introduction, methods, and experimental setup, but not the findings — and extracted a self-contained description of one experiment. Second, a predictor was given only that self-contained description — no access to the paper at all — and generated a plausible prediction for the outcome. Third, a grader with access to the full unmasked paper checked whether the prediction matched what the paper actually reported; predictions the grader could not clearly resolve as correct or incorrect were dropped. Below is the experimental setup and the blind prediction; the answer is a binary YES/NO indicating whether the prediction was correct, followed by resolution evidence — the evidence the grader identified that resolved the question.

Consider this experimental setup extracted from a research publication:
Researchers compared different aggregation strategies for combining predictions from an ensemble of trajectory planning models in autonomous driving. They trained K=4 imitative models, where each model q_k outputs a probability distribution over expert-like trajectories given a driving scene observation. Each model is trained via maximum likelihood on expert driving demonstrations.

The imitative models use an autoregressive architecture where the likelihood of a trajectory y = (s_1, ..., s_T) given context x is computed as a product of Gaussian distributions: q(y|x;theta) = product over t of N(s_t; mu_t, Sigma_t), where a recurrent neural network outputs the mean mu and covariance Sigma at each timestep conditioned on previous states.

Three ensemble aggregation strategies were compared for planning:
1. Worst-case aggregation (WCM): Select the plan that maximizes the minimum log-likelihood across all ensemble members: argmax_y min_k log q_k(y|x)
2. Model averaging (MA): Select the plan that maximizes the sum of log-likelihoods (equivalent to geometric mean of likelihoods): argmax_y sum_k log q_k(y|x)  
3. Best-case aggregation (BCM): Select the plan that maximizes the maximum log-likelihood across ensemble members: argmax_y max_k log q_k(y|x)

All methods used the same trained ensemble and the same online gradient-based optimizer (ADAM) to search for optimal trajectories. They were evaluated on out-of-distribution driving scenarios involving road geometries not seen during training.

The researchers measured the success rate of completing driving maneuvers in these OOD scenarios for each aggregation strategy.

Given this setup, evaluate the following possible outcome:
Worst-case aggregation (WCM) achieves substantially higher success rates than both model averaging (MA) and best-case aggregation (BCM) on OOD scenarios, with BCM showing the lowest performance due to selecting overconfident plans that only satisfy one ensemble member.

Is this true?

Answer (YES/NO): NO